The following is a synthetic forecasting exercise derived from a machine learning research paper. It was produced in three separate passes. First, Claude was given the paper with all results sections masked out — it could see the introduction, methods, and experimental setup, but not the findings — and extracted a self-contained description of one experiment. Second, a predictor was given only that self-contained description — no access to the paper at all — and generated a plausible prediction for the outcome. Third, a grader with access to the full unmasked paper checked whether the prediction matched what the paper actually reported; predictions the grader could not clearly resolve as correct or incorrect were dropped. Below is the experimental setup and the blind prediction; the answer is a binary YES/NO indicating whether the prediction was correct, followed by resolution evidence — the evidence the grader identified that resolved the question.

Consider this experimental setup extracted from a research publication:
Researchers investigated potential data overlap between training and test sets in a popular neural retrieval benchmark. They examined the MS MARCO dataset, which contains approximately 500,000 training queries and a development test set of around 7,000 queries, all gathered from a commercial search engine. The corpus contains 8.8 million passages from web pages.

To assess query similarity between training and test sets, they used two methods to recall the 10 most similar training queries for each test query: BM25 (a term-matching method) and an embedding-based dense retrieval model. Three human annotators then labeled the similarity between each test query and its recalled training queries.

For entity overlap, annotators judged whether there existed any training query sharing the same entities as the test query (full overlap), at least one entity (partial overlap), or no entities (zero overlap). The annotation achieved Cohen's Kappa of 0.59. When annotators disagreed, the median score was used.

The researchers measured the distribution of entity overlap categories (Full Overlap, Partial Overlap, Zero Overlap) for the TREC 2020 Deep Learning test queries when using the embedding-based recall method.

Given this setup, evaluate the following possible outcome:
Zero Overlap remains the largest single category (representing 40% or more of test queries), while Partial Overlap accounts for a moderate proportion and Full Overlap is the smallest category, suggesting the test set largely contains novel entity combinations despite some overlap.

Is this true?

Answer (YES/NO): NO